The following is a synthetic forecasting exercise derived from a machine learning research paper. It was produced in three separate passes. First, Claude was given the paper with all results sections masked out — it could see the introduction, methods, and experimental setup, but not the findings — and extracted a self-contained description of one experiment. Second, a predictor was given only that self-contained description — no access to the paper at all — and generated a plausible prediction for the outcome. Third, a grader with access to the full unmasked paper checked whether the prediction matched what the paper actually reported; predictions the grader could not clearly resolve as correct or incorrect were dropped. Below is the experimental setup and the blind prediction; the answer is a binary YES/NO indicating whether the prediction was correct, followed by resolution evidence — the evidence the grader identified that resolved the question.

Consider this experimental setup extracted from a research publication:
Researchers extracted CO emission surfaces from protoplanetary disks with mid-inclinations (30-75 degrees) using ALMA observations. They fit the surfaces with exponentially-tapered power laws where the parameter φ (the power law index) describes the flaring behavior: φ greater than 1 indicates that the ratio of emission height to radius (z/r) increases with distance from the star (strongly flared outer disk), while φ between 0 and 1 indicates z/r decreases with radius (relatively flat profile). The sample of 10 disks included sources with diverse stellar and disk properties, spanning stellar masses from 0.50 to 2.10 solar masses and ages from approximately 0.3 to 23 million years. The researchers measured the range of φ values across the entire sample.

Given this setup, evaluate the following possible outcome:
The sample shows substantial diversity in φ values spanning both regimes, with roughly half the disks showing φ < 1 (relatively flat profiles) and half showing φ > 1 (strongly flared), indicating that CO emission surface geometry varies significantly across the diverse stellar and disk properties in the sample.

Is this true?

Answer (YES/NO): NO